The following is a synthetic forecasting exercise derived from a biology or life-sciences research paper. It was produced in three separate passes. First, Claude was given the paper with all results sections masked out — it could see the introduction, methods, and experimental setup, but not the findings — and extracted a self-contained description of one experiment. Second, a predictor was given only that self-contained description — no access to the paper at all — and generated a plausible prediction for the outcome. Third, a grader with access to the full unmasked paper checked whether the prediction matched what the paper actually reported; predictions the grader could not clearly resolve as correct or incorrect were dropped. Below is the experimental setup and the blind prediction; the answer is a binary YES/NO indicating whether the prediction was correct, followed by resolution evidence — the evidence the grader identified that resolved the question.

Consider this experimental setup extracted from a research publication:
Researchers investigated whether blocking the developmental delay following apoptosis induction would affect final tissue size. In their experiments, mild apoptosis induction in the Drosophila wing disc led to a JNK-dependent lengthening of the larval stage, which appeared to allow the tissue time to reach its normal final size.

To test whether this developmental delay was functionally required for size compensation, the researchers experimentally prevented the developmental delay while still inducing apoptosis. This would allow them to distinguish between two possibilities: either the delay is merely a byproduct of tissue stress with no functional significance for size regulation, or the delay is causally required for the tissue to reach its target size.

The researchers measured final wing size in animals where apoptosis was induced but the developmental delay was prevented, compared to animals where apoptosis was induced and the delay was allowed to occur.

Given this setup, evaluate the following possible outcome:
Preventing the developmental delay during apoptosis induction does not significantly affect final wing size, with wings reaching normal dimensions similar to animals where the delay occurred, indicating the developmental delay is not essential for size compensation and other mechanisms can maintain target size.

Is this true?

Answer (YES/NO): NO